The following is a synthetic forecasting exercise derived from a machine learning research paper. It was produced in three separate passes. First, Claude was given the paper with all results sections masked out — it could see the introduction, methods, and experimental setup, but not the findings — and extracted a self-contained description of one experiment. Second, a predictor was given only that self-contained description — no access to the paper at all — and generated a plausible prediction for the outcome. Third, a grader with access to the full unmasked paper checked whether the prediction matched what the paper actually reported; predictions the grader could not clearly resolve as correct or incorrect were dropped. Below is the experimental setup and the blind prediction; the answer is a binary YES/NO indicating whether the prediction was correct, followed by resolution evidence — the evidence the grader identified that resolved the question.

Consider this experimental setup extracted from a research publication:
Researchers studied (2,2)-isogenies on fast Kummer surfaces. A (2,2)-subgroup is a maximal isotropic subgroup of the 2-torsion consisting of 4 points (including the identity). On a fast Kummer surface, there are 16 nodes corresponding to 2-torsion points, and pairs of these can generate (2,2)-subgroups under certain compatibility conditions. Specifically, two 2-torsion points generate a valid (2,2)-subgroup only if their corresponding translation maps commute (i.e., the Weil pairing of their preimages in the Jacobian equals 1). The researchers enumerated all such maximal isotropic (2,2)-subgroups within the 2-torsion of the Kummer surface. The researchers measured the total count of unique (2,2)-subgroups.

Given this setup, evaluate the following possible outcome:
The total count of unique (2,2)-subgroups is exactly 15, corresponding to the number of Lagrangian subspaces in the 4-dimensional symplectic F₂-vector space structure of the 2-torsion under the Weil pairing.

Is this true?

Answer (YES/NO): YES